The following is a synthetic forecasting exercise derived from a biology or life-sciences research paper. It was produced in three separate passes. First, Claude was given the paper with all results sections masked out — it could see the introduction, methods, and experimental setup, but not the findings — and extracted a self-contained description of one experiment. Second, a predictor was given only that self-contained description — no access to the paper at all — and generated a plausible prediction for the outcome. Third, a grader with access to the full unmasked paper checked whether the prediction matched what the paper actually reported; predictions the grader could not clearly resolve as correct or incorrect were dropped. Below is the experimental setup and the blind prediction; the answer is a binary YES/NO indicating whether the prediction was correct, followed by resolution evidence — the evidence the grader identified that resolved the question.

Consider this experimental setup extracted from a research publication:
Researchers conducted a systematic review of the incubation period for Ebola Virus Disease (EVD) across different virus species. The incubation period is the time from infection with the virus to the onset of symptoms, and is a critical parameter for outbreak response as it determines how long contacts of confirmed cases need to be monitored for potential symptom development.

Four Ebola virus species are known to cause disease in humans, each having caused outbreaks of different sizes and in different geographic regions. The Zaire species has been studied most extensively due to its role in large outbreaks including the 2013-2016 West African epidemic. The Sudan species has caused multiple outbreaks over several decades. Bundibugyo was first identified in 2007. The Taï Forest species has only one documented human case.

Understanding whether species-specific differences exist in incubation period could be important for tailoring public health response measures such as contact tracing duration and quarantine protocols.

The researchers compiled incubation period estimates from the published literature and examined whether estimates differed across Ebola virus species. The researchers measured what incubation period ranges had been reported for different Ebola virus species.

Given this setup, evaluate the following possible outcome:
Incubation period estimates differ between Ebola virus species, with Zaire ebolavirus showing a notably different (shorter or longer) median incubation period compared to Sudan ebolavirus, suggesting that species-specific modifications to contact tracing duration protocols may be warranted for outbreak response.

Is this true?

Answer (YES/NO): NO